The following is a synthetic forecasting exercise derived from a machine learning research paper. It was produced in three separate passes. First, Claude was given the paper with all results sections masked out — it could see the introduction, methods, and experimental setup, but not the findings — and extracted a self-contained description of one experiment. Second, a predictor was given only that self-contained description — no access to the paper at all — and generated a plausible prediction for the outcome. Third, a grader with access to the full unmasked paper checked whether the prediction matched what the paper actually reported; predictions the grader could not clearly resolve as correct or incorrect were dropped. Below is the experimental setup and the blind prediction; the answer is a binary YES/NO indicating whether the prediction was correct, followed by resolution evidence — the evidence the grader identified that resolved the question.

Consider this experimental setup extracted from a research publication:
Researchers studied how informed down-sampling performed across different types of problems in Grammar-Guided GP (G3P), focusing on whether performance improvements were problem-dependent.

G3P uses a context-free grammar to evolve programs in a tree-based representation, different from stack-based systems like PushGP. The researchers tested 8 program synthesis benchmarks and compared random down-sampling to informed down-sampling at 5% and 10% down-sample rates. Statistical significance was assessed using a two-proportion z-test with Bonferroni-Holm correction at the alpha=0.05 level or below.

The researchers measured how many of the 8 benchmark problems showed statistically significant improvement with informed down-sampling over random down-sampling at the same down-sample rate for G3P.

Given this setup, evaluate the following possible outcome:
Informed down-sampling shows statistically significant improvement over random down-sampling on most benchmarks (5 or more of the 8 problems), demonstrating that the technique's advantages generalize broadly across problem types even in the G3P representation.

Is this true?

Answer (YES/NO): NO